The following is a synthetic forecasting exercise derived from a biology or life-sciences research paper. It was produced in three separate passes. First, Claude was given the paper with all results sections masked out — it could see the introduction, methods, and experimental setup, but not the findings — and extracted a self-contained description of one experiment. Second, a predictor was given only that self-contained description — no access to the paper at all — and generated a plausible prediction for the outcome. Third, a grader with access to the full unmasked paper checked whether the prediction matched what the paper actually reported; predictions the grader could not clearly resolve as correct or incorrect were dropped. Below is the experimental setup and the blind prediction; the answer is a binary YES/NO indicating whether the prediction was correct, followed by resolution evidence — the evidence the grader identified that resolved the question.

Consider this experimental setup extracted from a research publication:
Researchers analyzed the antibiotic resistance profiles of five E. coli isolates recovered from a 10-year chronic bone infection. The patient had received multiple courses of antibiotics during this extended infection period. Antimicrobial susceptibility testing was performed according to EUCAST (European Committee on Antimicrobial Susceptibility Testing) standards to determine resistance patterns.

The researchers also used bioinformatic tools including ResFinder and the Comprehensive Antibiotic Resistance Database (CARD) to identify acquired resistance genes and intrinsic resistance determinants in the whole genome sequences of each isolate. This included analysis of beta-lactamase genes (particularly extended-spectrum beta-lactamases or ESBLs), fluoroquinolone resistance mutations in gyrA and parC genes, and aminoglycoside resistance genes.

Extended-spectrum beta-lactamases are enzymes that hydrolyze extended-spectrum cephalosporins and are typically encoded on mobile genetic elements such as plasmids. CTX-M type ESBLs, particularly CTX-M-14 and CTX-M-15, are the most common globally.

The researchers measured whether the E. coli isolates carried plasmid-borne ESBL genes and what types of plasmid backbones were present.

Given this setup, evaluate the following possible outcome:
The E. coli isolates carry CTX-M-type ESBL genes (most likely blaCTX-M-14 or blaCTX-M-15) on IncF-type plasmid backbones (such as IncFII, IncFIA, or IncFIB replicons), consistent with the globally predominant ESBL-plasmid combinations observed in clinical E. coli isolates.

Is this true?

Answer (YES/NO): YES